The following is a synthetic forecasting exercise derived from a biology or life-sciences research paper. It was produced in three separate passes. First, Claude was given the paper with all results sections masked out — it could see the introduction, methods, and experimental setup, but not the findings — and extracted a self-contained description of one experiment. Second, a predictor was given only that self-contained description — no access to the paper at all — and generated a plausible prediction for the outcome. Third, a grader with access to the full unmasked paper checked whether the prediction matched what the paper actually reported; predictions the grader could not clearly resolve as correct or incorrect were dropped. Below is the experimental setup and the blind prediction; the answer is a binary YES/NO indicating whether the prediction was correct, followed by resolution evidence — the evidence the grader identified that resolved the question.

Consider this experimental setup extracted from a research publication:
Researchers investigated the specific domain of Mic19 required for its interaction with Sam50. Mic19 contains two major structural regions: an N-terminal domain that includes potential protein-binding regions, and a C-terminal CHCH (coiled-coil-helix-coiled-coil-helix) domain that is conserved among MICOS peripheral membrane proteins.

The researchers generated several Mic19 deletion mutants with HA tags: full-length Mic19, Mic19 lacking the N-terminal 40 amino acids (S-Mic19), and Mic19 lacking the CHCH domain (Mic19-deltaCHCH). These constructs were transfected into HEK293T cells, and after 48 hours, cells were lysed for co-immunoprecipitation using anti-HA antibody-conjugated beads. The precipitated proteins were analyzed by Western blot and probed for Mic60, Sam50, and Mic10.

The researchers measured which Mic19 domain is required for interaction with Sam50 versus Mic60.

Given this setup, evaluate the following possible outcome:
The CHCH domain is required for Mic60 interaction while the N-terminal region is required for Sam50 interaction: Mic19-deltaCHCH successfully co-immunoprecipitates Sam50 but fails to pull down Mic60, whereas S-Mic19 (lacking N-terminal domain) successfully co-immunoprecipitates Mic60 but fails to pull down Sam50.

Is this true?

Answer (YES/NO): YES